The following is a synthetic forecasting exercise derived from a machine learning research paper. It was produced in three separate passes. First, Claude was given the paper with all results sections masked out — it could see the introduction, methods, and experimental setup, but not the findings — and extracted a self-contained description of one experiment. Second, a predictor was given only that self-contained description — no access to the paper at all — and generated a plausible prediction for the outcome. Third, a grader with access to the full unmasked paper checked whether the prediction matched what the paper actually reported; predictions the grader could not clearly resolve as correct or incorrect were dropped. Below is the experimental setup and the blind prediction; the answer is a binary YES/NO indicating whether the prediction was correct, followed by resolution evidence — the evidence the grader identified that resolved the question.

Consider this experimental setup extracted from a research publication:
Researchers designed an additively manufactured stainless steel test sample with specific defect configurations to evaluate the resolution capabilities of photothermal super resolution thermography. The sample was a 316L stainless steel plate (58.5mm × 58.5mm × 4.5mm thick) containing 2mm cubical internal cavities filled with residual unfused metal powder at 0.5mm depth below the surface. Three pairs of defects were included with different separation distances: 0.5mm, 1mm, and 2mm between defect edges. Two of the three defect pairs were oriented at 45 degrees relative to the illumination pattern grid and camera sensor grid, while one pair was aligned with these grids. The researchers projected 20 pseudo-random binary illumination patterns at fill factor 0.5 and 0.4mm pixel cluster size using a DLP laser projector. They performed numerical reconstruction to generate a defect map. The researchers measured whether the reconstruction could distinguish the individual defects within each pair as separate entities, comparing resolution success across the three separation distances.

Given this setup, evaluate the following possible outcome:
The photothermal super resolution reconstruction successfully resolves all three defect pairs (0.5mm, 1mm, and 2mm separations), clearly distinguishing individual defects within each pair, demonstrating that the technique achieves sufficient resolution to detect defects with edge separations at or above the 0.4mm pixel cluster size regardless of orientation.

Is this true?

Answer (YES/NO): YES